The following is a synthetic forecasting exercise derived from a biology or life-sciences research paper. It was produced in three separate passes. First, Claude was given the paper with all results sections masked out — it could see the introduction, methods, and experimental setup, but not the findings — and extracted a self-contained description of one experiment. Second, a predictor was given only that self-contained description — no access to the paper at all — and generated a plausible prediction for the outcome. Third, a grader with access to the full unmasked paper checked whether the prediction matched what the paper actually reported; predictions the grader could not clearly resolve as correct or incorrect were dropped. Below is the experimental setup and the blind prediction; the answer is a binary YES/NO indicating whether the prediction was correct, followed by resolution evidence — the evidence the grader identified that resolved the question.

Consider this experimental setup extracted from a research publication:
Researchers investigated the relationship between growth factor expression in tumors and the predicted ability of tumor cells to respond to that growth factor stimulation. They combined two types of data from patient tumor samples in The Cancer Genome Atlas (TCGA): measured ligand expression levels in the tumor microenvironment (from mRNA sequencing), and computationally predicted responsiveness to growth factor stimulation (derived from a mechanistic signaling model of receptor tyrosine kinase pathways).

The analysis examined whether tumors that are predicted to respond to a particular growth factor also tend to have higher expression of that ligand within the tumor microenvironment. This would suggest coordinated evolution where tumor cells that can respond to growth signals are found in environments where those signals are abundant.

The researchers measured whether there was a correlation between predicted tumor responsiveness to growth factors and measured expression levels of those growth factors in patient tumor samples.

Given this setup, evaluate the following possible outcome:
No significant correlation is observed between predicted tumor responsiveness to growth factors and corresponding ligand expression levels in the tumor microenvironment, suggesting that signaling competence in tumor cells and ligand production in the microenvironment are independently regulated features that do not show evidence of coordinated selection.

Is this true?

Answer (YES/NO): NO